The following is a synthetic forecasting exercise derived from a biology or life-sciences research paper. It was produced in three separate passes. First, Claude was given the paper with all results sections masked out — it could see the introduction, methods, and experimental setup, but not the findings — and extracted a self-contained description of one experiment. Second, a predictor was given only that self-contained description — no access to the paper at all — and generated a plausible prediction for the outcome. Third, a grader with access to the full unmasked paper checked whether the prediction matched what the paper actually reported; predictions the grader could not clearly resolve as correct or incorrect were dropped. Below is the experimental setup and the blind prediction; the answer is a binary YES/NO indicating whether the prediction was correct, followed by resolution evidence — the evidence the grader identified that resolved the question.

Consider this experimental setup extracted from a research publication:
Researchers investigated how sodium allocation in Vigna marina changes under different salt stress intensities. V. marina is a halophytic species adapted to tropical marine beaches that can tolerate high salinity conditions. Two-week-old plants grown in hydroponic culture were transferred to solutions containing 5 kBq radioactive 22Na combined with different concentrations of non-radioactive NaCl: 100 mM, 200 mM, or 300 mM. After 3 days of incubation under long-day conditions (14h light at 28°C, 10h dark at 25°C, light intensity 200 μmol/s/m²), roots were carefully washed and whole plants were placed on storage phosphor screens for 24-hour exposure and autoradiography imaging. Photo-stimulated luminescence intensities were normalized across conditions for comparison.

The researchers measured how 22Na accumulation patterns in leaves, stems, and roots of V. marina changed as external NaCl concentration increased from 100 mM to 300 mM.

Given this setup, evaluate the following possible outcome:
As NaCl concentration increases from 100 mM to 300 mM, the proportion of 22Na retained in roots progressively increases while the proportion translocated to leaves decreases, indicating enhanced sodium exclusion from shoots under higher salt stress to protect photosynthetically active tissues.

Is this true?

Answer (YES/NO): NO